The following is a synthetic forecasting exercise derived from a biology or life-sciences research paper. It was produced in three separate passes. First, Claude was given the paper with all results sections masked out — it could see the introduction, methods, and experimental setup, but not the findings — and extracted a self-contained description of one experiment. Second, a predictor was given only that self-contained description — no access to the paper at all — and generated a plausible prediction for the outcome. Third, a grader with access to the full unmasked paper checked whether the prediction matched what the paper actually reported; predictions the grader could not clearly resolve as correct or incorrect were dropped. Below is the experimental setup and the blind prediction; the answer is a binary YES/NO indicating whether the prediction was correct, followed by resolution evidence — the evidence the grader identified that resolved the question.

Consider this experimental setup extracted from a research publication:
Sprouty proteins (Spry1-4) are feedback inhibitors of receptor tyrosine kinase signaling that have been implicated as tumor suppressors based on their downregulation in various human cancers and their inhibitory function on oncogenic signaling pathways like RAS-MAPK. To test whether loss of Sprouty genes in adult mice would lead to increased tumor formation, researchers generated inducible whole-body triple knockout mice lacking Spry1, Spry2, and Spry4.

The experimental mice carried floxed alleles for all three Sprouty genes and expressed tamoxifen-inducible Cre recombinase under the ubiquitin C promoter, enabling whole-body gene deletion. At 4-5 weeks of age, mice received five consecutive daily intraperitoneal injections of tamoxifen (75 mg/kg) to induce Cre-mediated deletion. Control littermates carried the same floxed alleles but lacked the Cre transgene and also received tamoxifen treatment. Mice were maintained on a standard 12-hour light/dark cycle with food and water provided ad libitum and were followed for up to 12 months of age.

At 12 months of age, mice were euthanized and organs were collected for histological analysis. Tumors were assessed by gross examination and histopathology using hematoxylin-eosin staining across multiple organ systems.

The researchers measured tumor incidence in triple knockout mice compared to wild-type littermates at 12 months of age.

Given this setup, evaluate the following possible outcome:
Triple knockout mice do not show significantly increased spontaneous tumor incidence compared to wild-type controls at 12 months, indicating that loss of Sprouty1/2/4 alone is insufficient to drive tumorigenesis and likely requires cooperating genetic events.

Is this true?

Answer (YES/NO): YES